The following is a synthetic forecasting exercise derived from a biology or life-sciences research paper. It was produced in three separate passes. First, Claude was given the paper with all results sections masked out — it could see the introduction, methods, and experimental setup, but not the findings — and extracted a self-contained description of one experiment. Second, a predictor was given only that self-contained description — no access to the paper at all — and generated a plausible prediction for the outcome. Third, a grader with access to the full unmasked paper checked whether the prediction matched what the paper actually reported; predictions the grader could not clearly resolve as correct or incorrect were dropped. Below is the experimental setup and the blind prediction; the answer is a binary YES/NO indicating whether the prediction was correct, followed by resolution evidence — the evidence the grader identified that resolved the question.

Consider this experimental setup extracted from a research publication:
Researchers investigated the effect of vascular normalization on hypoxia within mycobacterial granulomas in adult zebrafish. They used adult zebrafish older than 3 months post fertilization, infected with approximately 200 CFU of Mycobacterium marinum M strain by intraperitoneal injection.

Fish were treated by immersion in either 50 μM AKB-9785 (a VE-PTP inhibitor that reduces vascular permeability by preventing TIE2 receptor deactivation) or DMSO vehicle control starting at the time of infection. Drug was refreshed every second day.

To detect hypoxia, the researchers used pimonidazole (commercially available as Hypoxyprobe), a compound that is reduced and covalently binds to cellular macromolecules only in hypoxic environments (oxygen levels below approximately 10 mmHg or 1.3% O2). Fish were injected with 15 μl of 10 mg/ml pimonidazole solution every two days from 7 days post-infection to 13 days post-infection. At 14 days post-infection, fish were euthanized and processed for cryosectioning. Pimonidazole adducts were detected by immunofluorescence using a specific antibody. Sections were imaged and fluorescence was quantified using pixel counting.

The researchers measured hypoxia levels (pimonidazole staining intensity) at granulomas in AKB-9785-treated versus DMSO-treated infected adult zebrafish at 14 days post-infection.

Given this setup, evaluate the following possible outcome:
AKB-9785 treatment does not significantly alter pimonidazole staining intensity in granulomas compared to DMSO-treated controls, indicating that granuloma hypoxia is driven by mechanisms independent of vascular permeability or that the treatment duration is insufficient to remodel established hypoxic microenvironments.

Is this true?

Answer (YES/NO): NO